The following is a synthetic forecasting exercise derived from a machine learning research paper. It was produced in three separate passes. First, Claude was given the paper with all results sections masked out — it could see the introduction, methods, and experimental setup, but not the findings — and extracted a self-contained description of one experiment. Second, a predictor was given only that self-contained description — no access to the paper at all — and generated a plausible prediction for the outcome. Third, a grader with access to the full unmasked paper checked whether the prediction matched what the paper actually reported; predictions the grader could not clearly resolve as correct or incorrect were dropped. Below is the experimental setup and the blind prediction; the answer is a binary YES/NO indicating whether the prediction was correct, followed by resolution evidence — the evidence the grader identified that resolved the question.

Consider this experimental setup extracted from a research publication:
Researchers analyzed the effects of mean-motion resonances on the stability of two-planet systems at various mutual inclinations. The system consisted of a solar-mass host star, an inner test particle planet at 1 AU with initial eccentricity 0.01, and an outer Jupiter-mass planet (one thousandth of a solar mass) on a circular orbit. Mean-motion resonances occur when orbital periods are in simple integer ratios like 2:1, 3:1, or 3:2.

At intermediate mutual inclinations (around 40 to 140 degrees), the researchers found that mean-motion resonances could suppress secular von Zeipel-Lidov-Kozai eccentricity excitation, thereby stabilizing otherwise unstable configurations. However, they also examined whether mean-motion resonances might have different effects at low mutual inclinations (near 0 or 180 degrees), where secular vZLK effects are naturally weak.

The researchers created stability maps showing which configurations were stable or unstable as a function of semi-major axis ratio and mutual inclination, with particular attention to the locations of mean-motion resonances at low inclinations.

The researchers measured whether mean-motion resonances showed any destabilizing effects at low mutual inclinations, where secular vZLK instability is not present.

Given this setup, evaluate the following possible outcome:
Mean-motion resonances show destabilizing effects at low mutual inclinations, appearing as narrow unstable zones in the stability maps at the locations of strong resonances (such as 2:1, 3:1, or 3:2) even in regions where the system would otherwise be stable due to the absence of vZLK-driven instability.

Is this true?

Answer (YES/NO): YES